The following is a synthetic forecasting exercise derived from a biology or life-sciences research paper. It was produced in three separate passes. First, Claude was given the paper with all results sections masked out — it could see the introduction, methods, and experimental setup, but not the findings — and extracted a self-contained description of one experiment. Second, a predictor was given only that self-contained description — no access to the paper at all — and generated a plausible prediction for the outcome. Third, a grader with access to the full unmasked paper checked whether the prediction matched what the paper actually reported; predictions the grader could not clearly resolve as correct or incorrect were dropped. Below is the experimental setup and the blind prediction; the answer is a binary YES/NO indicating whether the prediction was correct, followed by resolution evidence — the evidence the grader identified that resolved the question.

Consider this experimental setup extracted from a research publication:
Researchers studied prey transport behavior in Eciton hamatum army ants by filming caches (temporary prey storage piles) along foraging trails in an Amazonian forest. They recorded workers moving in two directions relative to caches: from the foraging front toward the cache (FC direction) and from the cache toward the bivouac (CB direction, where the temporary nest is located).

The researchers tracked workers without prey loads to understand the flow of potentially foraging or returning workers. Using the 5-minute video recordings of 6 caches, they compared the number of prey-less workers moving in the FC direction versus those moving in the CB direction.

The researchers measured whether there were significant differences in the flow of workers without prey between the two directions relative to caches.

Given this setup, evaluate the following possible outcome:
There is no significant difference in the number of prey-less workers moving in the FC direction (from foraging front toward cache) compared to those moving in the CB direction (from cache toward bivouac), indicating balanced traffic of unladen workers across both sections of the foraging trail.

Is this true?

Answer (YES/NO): YES